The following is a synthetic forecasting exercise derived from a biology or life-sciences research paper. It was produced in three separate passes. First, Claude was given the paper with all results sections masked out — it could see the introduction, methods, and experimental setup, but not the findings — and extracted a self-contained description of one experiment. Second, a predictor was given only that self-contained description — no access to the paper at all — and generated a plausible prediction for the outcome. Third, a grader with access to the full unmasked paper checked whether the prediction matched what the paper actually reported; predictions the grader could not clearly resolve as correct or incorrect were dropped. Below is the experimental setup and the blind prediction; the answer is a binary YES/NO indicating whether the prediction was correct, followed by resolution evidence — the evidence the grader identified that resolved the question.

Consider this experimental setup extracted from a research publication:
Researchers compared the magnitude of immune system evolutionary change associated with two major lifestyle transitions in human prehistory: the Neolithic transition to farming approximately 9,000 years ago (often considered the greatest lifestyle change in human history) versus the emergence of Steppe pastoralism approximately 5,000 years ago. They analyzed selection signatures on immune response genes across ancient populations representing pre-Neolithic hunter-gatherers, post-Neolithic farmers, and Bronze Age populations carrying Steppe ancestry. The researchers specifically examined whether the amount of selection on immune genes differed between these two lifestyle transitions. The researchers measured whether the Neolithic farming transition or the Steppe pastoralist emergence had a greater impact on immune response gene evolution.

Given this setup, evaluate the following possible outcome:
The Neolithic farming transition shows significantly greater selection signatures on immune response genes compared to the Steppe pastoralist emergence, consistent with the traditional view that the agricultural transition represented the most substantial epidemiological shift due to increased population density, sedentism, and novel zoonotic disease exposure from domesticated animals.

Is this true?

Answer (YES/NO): NO